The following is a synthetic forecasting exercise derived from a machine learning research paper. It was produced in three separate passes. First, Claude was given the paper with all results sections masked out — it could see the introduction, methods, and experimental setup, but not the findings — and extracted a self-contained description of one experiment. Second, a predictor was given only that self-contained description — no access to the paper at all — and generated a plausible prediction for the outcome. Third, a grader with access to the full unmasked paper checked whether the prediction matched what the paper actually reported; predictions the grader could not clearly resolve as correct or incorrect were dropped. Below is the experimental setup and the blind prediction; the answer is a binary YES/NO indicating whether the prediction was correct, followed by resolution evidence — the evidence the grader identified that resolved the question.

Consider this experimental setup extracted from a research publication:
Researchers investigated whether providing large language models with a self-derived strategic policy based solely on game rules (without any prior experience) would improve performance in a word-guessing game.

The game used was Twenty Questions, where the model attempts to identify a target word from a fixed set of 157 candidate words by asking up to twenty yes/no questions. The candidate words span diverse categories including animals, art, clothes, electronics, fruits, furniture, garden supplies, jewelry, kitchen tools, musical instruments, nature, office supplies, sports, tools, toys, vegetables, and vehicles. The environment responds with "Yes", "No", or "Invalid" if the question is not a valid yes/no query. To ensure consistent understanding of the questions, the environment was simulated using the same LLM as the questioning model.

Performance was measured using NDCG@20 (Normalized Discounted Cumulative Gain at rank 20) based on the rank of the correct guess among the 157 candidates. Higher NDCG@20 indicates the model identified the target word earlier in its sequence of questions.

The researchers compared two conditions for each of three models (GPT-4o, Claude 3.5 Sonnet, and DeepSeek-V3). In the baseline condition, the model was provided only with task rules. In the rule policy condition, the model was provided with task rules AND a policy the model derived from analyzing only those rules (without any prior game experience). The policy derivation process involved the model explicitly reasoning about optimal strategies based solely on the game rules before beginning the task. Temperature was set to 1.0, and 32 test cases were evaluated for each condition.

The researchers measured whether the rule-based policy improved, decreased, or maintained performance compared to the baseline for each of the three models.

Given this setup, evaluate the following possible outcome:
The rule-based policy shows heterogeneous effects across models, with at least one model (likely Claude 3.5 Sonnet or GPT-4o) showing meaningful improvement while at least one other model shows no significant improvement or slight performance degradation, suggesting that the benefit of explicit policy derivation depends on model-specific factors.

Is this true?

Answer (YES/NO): NO